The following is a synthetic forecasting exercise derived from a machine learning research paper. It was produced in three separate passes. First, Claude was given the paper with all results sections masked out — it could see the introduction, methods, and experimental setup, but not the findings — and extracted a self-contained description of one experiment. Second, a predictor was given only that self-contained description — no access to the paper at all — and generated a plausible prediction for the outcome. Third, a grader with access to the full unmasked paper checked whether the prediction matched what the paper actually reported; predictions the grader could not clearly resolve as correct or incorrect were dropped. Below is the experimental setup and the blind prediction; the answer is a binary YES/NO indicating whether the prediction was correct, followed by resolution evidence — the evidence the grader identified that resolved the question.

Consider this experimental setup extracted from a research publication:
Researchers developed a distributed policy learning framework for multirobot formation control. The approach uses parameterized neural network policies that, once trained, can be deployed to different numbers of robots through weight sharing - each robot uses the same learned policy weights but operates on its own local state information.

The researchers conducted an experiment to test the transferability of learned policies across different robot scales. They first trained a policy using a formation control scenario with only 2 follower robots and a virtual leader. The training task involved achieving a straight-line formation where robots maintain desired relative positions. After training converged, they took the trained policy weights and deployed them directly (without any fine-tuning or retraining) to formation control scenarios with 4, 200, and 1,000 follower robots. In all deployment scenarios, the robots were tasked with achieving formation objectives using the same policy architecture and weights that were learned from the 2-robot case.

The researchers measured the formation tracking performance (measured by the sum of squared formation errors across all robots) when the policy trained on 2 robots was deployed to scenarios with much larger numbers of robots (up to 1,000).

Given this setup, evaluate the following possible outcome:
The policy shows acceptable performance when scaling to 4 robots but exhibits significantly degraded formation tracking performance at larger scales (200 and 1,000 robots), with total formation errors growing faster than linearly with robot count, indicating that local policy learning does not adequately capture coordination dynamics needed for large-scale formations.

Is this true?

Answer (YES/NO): NO